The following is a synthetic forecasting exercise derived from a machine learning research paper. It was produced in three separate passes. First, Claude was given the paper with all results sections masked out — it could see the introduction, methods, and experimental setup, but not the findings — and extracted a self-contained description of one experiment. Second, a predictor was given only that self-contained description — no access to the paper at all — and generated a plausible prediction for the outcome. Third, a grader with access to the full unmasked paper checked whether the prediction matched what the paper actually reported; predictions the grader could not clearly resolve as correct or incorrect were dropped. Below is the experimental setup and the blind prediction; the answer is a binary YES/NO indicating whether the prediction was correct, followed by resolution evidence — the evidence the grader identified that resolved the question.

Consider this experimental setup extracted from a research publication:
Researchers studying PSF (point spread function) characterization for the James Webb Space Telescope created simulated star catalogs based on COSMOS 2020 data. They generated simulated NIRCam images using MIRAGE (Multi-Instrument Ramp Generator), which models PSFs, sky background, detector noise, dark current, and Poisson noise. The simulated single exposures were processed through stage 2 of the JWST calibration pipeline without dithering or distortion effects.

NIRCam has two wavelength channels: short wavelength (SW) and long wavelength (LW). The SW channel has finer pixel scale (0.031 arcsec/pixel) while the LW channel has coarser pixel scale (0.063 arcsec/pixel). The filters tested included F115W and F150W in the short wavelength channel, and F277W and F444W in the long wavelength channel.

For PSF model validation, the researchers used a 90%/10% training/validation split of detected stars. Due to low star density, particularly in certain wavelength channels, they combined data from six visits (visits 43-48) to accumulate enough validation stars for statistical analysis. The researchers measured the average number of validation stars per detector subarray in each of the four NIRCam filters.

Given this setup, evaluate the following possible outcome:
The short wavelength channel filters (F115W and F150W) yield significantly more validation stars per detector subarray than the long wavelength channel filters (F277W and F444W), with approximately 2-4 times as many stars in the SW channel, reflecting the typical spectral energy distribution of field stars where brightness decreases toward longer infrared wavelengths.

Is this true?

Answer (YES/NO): NO